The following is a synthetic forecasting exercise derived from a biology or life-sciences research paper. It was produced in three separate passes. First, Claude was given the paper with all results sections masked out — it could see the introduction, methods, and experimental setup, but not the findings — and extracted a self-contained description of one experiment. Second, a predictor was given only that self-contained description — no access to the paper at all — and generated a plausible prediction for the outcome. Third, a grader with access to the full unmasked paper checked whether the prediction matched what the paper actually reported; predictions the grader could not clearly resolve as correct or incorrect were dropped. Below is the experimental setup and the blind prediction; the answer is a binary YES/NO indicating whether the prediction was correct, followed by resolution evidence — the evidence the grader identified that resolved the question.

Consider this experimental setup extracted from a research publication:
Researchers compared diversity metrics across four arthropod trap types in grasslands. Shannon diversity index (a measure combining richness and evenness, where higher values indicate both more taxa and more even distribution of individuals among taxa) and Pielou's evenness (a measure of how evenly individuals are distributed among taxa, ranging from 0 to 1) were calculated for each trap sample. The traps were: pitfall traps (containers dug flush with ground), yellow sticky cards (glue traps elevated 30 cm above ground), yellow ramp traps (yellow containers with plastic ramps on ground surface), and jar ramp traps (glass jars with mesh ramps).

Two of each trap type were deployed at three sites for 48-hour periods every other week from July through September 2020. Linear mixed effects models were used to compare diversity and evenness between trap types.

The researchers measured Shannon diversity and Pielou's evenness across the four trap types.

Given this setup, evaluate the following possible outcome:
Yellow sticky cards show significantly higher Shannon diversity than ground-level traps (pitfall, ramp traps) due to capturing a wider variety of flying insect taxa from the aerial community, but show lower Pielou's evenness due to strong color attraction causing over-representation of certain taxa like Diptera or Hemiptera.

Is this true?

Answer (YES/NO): NO